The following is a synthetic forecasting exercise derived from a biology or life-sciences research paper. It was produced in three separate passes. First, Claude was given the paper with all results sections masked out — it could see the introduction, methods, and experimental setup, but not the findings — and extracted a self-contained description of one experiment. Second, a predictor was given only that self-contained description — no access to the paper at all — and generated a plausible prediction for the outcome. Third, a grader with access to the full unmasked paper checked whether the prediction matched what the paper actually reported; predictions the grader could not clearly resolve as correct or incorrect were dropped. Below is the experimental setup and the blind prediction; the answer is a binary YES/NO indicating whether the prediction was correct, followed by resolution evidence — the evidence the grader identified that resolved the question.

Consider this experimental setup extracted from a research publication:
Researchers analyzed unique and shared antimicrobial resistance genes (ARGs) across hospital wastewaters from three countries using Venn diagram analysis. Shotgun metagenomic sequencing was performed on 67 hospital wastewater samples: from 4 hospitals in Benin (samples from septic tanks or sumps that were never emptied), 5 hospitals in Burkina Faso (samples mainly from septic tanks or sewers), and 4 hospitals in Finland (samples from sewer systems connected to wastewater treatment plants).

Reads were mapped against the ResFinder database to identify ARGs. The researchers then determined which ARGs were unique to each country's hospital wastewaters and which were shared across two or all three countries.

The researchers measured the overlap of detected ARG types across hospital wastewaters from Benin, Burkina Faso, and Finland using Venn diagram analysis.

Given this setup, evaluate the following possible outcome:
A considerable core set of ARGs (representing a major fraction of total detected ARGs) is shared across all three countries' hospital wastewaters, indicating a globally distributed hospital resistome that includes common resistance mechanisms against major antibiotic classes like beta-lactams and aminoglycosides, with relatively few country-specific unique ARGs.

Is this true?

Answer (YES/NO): NO